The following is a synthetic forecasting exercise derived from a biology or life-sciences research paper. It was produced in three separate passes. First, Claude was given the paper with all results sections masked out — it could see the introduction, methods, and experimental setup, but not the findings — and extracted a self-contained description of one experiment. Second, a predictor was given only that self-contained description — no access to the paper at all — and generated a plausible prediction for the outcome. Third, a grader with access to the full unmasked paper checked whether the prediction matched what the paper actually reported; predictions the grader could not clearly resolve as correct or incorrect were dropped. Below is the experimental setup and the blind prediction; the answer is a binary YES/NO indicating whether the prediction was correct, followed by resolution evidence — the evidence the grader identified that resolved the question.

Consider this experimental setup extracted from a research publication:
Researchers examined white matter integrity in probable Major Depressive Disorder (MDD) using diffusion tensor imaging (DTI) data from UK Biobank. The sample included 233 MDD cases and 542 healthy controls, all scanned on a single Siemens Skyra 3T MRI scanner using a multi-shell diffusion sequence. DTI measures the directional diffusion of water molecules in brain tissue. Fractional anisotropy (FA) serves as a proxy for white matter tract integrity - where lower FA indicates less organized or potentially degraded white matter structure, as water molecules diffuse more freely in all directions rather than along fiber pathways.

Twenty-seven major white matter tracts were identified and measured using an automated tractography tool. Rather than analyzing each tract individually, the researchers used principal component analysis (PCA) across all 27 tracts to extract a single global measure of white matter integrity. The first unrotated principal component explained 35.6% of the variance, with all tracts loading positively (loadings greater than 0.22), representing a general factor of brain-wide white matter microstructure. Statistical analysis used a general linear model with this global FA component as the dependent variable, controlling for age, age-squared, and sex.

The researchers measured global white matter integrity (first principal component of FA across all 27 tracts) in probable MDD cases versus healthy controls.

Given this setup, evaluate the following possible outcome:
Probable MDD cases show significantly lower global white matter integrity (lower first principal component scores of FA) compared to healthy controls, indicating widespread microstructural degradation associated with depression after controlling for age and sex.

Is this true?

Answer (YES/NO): YES